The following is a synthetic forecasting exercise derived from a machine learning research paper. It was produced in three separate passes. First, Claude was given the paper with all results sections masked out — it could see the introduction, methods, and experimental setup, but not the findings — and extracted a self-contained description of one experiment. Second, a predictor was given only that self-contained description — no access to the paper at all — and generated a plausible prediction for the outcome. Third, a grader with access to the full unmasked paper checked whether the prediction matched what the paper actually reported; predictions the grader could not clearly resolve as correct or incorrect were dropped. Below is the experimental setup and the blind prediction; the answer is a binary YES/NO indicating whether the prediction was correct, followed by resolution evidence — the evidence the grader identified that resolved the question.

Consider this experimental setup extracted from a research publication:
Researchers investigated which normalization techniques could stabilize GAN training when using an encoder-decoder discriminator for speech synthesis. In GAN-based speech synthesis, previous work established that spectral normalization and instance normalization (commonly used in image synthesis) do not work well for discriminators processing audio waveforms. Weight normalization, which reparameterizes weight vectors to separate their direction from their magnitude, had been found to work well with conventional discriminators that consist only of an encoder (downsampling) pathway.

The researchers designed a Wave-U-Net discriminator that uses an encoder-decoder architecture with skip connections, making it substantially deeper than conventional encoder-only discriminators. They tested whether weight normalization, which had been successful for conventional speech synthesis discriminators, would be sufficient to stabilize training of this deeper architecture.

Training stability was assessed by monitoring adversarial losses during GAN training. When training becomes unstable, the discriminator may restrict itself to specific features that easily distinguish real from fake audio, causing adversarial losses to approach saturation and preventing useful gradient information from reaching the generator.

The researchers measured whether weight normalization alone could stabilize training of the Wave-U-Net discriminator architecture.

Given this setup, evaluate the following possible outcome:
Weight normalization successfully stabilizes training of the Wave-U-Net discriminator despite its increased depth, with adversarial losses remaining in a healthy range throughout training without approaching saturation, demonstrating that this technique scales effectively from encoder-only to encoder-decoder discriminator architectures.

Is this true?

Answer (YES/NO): NO